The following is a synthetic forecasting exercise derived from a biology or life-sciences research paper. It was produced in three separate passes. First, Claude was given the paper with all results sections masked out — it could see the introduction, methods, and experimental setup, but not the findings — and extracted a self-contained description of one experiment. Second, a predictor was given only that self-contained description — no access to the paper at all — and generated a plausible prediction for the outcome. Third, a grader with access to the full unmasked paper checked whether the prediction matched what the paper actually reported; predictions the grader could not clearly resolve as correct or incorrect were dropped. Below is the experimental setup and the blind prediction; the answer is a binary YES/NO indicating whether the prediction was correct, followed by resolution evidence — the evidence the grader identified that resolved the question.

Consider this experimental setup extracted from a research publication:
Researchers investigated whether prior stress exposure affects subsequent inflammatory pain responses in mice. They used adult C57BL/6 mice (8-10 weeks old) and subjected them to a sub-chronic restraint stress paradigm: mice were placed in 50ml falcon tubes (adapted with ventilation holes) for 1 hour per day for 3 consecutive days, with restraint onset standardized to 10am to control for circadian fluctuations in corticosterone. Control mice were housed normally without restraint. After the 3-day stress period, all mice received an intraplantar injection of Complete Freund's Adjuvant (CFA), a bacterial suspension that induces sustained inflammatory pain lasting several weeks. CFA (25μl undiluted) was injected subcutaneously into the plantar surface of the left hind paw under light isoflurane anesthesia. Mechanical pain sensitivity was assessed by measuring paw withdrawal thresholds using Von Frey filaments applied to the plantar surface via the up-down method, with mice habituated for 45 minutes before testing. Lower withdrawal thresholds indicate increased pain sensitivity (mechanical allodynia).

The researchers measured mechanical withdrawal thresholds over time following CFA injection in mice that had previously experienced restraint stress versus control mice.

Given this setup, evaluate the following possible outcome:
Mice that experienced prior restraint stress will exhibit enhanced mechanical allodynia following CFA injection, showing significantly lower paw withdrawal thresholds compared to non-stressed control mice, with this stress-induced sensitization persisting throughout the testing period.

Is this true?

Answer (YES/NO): YES